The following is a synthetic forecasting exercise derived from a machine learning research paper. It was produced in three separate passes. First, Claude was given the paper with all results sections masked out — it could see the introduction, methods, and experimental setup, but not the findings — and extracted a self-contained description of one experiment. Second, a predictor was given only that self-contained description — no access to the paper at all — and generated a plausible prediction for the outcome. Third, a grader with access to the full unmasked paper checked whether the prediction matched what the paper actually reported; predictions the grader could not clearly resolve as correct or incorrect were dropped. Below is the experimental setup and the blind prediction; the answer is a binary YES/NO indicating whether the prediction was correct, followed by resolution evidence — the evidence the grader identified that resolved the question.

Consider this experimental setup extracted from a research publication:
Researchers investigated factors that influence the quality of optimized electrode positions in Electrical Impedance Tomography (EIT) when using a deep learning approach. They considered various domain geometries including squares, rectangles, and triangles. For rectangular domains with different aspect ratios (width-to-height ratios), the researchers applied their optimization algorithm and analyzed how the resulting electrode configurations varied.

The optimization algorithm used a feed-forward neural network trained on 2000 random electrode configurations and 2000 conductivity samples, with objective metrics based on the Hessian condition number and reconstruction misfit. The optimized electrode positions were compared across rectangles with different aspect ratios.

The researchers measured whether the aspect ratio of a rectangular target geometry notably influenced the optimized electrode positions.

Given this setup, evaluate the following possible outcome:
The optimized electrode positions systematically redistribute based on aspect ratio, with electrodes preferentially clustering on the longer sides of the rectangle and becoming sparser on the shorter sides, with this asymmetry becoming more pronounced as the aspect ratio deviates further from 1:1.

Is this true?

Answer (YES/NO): NO